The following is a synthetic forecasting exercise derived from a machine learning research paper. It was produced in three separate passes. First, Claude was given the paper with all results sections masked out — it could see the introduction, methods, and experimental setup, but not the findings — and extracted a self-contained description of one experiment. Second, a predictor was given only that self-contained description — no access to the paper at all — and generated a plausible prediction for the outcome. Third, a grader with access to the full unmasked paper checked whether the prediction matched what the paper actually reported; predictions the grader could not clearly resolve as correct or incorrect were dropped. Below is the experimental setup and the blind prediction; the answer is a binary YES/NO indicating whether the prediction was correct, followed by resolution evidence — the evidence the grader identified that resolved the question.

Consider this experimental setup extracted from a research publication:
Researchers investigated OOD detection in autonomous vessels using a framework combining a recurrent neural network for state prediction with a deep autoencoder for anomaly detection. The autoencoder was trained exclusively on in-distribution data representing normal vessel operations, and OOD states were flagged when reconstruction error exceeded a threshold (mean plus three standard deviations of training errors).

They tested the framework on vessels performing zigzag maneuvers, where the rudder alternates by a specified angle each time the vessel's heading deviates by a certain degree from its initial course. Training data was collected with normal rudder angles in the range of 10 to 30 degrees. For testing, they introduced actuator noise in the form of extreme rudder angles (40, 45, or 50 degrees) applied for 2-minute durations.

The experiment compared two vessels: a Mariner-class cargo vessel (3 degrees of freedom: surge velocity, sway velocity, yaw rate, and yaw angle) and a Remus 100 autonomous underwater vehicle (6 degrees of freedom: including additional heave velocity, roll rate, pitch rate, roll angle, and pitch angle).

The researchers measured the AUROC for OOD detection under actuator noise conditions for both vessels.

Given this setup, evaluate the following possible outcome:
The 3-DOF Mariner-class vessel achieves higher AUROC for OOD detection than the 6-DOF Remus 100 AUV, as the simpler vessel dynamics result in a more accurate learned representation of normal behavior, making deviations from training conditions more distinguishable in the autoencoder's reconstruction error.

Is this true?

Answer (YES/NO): NO